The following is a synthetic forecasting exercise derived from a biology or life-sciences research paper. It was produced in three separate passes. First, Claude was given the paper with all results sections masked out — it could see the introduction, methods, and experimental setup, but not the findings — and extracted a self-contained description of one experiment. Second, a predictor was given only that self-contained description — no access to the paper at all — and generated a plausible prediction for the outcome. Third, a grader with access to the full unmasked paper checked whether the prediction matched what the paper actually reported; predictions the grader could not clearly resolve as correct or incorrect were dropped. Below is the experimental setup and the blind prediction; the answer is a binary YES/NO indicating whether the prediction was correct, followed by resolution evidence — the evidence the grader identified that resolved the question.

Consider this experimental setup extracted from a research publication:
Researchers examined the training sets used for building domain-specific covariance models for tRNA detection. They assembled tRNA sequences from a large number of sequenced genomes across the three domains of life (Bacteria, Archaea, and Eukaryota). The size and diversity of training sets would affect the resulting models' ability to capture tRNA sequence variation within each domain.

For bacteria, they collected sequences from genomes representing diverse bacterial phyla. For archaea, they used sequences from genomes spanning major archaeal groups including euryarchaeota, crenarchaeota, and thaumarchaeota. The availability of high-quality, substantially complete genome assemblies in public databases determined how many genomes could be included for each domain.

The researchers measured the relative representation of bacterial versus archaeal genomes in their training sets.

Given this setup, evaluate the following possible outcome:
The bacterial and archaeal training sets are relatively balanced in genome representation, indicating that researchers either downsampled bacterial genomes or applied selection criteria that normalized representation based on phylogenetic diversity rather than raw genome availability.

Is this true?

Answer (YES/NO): NO